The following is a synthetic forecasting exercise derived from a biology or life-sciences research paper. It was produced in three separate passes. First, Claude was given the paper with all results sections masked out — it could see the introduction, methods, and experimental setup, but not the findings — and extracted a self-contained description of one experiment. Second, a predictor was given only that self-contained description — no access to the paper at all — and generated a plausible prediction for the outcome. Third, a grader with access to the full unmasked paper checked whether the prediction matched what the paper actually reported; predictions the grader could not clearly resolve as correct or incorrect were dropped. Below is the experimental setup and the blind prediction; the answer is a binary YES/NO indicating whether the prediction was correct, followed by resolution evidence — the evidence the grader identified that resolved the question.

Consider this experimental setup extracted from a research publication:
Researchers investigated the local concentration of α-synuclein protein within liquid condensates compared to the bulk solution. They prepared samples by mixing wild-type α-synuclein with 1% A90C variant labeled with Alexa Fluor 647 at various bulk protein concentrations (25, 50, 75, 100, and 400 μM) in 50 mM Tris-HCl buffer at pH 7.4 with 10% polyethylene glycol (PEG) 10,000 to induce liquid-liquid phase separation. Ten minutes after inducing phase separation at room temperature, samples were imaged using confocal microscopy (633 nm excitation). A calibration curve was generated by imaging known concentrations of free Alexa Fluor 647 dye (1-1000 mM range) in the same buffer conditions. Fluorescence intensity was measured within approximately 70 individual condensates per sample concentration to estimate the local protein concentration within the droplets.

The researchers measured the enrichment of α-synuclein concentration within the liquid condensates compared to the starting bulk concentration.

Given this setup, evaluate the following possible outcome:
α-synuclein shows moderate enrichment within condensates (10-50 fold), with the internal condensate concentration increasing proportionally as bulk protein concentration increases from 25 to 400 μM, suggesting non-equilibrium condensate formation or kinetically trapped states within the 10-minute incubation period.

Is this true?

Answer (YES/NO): NO